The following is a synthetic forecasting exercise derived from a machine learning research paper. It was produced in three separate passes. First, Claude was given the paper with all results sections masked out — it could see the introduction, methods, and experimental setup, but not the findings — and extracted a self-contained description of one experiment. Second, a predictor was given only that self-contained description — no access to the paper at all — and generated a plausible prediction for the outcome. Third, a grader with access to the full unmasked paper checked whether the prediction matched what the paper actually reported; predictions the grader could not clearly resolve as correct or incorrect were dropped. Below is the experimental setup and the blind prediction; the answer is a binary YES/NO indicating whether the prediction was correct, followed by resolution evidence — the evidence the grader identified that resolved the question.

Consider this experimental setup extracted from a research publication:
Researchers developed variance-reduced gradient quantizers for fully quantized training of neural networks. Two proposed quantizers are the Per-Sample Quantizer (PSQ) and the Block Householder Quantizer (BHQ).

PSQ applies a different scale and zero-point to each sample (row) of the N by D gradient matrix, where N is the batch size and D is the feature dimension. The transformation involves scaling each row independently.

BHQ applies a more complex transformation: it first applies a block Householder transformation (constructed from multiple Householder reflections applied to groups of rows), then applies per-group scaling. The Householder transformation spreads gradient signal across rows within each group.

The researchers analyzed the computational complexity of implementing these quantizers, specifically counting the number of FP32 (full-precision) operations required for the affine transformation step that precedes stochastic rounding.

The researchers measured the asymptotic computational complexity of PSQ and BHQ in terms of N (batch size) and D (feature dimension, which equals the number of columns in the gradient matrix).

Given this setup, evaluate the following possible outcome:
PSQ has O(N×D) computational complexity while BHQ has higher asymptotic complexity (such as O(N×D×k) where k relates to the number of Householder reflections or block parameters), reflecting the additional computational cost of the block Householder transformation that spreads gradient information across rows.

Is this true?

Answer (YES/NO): NO